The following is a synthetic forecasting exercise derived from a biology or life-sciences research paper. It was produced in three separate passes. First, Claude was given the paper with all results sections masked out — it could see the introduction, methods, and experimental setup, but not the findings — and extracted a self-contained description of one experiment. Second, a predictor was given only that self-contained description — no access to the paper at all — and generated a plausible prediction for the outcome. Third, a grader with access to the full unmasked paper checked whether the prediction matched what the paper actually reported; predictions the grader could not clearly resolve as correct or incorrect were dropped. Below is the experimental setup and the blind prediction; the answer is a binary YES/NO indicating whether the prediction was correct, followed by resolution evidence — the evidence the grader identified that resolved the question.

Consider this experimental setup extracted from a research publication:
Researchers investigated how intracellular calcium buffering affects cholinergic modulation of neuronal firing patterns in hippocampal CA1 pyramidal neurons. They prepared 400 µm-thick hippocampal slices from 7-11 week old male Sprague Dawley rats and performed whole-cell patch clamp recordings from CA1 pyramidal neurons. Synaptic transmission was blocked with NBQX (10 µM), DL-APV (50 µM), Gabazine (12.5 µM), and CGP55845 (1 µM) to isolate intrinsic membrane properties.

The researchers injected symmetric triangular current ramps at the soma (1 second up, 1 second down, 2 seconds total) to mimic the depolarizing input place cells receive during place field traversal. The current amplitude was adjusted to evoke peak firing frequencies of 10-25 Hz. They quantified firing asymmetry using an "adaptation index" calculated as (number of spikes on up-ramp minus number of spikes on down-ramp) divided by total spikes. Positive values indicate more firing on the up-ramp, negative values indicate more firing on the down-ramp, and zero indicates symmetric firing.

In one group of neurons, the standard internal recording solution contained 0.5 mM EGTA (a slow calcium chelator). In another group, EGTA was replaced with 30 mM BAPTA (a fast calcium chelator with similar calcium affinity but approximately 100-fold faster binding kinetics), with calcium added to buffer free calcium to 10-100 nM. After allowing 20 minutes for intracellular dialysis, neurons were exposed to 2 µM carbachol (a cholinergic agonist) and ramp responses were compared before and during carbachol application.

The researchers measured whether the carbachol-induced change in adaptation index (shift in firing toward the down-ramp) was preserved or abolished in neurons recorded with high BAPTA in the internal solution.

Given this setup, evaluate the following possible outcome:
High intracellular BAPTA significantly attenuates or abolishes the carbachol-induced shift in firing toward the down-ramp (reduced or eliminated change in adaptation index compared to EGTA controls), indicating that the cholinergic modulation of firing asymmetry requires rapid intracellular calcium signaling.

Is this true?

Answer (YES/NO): YES